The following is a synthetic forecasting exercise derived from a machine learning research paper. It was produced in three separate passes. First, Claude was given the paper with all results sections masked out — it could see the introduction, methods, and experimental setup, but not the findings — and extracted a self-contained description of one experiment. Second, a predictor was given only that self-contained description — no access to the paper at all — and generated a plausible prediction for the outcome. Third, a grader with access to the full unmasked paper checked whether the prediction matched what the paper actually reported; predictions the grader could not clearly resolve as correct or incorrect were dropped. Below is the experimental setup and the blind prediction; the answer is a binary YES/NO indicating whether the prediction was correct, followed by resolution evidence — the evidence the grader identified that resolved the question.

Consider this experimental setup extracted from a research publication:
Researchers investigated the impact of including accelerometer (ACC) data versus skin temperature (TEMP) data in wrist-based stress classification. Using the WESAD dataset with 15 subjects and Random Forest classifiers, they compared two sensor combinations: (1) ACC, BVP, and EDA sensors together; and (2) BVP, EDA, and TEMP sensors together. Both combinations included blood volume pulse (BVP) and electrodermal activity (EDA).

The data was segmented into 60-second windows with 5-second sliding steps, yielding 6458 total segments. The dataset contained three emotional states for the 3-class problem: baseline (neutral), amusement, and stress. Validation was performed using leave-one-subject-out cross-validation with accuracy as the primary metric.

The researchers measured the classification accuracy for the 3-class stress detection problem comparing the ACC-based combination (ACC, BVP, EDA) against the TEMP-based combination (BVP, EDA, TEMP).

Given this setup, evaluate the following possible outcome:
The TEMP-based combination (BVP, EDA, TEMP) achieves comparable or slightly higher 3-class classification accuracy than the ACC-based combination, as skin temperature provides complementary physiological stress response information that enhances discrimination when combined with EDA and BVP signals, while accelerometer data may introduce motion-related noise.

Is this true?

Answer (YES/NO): NO